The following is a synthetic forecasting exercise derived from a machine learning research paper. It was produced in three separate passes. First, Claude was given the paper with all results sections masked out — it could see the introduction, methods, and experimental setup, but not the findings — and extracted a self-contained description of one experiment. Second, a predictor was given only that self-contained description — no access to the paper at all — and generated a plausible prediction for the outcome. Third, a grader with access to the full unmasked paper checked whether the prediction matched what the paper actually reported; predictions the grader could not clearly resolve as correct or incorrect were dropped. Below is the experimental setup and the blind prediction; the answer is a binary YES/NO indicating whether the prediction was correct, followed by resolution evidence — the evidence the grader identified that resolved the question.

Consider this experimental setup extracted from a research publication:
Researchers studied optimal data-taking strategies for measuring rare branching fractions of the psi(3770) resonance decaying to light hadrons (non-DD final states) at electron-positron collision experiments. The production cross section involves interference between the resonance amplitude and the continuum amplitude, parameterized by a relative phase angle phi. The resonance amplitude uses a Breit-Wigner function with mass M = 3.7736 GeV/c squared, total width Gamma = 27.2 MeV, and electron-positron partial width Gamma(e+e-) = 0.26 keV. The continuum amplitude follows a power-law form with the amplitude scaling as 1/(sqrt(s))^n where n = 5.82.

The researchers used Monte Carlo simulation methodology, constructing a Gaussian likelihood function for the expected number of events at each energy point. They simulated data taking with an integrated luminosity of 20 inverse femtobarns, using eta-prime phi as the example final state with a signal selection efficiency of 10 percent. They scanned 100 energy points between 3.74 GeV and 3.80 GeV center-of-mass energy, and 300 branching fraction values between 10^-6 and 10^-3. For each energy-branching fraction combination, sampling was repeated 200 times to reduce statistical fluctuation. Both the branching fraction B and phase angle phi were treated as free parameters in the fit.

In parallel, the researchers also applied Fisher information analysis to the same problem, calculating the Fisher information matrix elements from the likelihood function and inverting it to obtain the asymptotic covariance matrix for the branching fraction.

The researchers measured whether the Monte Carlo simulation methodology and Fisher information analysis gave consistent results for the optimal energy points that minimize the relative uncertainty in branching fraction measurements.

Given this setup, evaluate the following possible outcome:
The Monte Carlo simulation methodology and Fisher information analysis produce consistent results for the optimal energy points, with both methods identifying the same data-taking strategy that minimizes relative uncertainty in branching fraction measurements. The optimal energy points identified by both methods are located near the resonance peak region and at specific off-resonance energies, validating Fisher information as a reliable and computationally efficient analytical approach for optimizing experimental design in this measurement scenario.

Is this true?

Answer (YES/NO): YES